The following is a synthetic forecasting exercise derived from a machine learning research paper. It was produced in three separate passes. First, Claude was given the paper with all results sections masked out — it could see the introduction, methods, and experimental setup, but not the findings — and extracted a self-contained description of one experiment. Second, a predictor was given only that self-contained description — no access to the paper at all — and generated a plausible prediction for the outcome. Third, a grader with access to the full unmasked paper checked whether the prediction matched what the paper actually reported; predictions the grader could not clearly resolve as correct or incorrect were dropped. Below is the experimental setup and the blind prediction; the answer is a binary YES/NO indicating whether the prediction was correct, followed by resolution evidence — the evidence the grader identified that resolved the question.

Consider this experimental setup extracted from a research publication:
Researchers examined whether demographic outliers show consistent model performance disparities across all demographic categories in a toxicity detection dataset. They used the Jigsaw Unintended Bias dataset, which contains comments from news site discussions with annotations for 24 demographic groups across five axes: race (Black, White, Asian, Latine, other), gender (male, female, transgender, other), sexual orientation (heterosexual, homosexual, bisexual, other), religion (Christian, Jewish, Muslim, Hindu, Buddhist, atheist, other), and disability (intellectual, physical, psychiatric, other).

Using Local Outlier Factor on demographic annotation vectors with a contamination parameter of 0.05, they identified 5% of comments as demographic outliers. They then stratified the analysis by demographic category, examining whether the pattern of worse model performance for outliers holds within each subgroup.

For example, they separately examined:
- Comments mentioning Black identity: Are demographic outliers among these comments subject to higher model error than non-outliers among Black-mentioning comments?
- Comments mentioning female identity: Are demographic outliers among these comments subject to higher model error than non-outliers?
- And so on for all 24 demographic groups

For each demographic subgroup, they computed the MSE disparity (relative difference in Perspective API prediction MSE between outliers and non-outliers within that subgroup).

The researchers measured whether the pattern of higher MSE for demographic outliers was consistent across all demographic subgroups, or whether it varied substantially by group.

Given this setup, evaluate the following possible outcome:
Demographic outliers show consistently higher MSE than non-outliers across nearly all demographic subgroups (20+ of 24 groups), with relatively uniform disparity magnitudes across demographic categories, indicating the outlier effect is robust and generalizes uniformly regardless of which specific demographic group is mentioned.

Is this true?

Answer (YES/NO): NO